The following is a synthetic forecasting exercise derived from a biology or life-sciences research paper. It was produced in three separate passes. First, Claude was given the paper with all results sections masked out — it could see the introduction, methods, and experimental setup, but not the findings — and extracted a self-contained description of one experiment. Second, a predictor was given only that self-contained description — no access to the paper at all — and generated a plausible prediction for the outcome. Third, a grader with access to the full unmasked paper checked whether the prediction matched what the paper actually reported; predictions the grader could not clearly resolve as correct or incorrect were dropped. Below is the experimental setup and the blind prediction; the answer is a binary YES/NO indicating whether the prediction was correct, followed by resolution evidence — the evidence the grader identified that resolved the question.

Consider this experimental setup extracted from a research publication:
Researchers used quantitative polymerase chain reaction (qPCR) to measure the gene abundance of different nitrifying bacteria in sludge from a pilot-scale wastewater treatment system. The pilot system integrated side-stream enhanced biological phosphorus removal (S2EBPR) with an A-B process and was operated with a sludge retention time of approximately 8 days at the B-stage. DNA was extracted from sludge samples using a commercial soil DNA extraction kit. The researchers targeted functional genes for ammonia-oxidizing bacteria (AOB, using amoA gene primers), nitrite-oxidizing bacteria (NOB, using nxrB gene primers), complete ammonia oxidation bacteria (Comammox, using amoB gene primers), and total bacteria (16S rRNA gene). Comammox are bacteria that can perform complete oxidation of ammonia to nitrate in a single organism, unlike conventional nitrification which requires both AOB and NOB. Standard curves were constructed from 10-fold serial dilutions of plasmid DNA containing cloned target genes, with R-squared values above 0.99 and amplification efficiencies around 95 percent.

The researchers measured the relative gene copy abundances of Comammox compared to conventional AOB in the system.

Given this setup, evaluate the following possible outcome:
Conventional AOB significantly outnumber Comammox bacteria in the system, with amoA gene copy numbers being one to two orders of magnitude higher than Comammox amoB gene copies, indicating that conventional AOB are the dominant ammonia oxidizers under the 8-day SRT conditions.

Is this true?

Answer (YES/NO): NO